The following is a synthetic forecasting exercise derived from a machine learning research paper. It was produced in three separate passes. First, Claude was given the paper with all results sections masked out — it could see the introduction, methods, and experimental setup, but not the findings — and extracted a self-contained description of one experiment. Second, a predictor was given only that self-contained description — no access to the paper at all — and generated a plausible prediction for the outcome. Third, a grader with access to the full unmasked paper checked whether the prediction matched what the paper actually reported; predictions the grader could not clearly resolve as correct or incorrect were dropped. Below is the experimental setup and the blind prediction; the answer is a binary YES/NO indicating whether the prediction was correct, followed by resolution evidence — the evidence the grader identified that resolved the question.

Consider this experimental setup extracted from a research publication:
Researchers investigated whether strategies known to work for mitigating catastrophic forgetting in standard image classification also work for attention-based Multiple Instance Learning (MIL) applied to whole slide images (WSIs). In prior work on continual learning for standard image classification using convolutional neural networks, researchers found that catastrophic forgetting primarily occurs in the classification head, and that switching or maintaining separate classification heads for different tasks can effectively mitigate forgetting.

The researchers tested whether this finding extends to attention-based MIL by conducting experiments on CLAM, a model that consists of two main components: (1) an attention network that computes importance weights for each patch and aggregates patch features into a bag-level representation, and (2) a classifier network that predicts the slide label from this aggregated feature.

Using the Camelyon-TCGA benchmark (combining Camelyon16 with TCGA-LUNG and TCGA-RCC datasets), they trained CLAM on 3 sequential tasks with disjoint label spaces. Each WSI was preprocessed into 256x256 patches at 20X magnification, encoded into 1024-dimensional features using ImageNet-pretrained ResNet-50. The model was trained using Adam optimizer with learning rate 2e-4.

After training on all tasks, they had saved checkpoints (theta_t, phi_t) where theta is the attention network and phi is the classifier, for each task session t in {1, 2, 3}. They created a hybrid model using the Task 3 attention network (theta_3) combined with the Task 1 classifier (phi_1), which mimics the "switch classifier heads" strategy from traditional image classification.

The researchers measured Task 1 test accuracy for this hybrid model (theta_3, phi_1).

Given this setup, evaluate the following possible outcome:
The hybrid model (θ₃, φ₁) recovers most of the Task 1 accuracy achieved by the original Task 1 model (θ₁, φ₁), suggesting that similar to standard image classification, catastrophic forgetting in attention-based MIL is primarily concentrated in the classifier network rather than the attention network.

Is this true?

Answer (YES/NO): NO